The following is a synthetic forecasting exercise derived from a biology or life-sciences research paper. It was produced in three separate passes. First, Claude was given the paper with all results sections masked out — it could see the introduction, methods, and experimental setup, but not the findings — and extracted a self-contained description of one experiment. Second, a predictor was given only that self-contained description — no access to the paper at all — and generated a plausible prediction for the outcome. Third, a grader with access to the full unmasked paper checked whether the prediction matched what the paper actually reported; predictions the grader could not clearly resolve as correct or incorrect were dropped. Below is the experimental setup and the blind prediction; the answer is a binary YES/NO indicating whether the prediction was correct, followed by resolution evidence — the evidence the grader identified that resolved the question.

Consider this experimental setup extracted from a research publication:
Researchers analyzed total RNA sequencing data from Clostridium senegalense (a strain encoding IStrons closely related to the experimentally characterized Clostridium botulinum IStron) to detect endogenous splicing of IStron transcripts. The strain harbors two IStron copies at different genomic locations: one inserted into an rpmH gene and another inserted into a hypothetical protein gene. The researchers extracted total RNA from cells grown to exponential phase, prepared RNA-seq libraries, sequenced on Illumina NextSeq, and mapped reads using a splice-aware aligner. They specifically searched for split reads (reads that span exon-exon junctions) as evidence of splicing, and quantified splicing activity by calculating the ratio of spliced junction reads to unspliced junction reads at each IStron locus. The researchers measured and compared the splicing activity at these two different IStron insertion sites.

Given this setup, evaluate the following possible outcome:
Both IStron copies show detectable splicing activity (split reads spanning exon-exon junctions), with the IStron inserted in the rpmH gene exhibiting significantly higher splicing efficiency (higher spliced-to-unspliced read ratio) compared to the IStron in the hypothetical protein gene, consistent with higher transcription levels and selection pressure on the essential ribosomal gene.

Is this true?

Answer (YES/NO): NO